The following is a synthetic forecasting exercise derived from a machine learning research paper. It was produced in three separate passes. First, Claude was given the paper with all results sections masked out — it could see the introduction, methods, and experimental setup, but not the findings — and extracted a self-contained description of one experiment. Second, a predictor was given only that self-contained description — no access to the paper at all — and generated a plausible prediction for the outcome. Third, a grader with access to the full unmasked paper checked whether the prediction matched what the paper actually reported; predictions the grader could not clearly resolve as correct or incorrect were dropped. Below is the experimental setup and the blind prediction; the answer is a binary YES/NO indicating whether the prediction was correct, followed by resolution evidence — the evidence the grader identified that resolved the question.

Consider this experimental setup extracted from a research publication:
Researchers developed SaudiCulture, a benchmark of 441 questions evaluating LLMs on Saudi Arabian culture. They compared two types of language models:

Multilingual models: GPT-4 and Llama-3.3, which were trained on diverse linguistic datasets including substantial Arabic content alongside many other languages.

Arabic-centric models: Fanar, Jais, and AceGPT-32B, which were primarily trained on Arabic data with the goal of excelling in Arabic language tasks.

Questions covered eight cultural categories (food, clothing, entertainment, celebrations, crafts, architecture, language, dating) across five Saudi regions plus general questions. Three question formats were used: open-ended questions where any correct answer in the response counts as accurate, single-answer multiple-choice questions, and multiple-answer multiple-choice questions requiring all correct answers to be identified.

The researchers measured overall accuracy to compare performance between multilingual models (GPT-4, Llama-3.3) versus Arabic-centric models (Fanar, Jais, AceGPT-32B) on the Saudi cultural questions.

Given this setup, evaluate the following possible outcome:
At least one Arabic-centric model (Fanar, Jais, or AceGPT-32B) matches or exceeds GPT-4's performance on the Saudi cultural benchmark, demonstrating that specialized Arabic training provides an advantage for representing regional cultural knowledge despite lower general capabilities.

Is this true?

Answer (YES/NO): NO